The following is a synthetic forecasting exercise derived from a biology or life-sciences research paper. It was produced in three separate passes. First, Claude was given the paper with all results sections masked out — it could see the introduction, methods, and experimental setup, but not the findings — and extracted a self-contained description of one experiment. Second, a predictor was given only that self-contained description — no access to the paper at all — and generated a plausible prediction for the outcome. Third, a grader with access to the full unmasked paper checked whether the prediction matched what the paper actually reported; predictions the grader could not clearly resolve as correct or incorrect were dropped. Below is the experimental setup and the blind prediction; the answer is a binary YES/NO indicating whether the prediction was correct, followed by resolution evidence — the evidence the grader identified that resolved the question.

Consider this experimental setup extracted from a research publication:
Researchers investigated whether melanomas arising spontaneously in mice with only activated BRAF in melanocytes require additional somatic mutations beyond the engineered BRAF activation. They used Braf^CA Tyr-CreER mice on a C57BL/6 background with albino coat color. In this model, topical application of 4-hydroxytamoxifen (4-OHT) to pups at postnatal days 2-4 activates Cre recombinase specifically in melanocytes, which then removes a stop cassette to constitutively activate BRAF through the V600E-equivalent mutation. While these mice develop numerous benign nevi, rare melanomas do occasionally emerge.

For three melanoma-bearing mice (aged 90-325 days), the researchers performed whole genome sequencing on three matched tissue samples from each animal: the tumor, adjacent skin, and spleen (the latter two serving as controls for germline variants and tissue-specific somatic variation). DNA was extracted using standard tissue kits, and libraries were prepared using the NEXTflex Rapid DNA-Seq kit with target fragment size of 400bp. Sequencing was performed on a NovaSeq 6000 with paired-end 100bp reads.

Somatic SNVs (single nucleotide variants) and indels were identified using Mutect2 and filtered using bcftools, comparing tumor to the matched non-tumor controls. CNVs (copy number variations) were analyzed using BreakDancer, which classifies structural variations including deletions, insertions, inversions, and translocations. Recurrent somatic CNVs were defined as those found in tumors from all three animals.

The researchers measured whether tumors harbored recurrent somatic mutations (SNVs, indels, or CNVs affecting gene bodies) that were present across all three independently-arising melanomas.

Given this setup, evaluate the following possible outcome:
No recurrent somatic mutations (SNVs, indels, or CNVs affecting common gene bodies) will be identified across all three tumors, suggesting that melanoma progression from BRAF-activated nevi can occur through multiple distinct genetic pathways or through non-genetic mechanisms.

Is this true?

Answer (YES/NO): YES